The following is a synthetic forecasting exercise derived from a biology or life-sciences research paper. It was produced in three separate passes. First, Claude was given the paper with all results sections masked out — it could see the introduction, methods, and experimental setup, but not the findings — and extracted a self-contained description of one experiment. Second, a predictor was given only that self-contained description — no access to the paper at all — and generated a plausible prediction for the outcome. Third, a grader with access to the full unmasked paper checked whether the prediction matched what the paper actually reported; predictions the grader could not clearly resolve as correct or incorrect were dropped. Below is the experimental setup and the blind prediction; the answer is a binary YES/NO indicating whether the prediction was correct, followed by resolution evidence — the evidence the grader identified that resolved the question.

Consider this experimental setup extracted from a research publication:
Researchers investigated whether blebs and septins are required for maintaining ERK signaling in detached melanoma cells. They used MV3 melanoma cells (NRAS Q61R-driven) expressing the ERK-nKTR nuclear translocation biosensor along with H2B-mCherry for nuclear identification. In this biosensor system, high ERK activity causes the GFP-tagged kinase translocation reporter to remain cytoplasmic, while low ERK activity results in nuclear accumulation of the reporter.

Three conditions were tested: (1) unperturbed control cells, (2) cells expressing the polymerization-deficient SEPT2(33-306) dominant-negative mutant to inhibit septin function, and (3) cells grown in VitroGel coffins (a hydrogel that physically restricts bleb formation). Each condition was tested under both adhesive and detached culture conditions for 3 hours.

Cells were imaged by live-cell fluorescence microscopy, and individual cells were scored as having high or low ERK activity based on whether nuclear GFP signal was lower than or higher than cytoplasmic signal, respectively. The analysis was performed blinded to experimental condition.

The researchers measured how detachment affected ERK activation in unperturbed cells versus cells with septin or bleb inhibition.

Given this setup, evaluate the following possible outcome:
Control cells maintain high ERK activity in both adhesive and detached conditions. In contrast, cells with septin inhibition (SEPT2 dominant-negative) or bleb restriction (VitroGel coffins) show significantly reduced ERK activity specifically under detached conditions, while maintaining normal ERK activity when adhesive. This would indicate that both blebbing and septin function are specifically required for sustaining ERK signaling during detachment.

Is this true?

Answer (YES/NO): YES